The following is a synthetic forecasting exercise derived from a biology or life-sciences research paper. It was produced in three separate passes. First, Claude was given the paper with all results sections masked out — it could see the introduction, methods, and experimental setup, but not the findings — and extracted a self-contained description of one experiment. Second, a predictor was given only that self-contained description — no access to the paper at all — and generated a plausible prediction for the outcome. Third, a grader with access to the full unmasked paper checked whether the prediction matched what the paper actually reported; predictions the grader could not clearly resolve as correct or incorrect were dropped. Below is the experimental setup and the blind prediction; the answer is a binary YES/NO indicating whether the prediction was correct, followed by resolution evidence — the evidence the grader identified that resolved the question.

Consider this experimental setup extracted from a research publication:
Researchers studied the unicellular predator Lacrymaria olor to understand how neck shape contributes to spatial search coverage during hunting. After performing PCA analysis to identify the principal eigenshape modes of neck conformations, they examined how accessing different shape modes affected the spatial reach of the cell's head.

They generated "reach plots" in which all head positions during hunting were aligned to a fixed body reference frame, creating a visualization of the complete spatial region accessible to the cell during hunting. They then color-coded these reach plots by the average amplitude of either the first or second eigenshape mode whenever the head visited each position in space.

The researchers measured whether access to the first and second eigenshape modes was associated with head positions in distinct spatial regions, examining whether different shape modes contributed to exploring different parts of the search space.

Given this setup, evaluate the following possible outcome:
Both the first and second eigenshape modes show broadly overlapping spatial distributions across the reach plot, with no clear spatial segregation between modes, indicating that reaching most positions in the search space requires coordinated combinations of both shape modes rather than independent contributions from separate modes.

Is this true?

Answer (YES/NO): NO